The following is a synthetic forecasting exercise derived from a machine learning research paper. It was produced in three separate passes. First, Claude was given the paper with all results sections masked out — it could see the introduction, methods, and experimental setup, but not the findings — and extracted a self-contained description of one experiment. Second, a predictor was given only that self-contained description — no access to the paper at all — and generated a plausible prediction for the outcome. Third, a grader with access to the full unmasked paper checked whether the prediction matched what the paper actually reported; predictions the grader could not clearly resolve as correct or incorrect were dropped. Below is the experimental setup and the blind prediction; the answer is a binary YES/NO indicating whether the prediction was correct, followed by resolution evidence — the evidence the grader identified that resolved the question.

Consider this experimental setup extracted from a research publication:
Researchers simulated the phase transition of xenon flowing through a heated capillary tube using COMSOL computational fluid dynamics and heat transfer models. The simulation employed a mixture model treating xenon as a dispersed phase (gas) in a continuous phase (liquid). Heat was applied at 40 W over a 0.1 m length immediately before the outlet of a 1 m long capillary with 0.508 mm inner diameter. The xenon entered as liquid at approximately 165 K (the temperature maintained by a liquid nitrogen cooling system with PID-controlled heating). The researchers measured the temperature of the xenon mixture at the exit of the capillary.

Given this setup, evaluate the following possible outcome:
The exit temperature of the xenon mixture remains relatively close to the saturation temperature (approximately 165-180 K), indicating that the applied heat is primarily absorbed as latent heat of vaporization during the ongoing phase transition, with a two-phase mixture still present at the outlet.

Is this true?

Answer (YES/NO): NO